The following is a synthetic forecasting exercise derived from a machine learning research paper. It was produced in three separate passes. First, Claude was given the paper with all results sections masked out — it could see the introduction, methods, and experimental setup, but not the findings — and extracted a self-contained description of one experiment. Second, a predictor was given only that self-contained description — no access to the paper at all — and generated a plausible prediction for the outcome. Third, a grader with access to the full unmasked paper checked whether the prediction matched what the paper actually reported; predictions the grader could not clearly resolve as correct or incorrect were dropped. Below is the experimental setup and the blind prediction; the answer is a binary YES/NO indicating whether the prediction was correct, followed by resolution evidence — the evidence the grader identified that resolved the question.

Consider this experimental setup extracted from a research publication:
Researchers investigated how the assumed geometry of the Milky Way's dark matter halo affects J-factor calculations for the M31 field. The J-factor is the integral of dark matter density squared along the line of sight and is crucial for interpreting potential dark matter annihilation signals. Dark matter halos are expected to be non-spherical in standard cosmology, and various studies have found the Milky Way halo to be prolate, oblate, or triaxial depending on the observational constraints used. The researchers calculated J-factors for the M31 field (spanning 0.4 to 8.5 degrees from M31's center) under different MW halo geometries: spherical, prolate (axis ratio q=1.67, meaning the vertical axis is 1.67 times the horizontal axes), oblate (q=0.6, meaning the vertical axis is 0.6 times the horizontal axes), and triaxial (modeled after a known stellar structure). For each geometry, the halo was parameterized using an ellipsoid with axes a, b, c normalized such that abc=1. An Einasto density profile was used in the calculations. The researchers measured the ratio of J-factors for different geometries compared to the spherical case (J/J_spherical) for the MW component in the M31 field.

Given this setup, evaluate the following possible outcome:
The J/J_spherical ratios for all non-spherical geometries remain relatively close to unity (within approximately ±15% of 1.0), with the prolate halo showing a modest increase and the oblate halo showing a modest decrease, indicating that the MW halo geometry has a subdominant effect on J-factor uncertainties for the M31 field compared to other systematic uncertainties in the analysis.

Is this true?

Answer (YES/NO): NO